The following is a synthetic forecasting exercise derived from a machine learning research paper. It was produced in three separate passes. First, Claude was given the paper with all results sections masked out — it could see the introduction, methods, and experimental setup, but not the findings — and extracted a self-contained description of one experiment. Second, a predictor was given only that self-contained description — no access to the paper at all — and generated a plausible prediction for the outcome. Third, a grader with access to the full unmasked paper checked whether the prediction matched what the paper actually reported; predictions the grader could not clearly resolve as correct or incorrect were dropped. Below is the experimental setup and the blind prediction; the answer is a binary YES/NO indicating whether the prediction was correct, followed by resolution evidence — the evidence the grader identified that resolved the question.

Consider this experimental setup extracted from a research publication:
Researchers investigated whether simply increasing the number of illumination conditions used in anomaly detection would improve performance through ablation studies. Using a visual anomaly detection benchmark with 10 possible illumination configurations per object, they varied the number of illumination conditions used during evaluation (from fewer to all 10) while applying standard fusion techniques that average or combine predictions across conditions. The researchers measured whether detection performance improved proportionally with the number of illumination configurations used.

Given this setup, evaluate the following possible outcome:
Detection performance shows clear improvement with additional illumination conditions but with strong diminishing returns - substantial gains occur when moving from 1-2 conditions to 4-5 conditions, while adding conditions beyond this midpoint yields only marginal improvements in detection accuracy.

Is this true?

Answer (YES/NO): NO